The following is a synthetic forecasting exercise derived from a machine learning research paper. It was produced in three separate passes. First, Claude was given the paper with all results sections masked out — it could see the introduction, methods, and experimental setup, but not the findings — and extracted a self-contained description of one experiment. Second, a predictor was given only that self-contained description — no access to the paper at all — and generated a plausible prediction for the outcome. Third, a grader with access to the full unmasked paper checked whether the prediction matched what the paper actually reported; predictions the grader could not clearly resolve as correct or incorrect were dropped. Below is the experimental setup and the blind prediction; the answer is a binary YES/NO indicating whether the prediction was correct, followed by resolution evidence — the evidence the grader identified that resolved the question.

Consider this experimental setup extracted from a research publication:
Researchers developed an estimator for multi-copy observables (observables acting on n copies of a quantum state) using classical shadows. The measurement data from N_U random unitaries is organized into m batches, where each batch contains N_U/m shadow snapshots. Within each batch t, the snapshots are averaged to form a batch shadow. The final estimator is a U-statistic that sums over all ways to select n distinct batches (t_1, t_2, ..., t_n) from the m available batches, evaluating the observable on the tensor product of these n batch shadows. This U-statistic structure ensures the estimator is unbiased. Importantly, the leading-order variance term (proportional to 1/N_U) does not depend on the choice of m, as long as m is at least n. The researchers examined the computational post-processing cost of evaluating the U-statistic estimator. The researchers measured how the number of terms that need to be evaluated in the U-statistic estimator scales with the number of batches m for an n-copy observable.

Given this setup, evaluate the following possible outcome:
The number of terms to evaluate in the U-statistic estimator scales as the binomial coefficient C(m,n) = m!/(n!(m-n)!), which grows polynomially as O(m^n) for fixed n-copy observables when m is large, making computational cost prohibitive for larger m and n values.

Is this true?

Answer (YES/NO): YES